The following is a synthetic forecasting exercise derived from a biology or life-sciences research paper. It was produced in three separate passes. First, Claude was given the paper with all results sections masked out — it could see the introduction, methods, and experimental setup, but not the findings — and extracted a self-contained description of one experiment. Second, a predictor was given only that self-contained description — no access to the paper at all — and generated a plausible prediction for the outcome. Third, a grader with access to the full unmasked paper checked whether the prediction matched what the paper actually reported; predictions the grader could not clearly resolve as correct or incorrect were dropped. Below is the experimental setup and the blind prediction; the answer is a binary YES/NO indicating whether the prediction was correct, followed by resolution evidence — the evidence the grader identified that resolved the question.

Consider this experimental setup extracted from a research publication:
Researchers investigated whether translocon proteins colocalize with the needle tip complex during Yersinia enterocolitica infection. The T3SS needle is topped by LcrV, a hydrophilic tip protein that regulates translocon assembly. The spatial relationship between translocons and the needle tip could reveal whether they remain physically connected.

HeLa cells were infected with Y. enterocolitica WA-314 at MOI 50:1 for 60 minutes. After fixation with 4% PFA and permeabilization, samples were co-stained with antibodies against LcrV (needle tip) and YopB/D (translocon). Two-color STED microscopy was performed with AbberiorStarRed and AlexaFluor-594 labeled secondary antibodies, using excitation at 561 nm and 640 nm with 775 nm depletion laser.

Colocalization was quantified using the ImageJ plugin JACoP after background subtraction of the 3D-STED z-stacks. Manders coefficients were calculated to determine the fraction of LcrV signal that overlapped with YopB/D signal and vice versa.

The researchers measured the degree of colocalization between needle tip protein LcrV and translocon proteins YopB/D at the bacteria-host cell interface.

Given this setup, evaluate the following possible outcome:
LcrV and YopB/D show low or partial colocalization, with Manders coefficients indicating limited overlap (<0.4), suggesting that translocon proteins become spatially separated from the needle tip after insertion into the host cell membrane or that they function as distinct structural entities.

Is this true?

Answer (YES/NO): NO